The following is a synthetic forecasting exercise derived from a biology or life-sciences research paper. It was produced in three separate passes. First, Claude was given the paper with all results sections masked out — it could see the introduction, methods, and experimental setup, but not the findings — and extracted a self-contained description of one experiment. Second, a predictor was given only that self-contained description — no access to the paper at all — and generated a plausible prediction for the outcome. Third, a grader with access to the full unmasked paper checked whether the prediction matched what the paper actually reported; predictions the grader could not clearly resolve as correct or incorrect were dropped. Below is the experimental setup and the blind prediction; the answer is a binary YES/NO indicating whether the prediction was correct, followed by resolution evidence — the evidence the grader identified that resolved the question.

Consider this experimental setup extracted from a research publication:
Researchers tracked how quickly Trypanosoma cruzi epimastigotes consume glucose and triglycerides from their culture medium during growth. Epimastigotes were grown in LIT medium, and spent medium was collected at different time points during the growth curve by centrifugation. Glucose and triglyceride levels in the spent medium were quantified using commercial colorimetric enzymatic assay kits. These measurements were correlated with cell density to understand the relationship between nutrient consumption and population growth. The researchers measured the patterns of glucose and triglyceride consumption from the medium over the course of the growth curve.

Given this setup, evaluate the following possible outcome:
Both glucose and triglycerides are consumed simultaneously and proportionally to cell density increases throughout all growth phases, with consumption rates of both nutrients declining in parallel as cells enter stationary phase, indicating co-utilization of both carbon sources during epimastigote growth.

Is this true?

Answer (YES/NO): NO